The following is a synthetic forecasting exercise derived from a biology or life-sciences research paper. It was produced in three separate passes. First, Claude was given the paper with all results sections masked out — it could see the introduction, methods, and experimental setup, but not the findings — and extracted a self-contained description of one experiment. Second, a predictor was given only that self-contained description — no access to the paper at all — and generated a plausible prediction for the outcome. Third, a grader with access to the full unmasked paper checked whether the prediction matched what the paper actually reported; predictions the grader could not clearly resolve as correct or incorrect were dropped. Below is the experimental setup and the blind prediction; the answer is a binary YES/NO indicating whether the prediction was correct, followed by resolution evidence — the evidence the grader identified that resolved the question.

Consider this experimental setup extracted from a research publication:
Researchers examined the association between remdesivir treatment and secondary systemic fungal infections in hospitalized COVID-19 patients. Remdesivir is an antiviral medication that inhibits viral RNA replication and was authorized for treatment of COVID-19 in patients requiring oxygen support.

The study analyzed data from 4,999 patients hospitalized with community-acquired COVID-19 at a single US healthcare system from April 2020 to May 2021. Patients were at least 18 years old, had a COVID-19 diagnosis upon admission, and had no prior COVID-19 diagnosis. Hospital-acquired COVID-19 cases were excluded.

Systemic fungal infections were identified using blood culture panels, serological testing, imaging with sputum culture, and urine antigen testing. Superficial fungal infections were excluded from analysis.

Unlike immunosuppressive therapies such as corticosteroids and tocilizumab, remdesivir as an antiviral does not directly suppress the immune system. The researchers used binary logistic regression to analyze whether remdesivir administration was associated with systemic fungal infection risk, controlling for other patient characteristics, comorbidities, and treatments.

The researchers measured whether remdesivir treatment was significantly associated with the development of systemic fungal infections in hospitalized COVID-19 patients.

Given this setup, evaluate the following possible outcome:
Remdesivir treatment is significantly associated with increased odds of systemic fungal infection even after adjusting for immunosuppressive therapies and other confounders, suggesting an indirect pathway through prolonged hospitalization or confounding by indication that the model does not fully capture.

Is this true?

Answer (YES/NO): NO